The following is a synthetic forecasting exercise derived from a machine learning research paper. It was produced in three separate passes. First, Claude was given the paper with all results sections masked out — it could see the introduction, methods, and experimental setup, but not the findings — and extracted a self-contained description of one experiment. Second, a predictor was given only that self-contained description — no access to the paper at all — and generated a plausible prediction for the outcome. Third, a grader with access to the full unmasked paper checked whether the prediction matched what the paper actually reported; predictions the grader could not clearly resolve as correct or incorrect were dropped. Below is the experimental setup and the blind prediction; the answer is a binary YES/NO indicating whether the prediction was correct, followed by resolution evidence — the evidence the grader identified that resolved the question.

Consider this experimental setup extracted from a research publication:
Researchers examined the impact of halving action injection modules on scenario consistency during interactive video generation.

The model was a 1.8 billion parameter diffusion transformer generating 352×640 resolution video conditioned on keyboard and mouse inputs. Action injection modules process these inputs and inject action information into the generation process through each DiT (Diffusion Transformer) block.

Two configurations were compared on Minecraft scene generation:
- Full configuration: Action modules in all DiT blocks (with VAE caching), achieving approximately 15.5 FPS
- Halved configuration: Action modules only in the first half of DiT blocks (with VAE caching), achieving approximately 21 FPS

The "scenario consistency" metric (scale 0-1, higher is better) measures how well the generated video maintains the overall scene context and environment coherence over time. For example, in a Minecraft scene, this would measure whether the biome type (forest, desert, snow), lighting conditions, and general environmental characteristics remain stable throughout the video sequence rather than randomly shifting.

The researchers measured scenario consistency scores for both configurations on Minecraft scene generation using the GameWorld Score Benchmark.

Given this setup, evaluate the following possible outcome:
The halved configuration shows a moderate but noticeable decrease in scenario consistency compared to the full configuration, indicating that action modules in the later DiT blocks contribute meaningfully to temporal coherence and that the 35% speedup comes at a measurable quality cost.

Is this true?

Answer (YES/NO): NO